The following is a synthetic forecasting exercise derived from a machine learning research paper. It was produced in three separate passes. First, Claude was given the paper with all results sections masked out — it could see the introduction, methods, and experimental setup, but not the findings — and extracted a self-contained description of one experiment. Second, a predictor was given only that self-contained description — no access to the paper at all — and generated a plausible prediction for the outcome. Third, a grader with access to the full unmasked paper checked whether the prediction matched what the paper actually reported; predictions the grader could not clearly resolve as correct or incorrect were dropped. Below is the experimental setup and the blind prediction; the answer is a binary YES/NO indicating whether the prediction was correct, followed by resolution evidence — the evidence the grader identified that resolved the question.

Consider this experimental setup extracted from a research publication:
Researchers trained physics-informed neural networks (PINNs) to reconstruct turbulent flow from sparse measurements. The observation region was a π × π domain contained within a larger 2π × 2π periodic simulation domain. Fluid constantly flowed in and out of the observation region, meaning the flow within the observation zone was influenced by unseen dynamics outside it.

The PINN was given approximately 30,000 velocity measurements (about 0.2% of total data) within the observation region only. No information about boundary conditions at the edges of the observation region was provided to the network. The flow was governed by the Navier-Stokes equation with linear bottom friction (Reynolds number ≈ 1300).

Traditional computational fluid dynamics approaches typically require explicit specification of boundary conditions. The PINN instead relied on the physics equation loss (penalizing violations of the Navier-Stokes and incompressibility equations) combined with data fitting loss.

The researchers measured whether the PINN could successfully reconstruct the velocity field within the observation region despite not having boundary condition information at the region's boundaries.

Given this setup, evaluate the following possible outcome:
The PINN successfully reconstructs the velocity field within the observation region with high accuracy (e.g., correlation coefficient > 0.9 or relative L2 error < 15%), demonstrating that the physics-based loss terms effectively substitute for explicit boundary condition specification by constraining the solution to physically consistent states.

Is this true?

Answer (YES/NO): YES